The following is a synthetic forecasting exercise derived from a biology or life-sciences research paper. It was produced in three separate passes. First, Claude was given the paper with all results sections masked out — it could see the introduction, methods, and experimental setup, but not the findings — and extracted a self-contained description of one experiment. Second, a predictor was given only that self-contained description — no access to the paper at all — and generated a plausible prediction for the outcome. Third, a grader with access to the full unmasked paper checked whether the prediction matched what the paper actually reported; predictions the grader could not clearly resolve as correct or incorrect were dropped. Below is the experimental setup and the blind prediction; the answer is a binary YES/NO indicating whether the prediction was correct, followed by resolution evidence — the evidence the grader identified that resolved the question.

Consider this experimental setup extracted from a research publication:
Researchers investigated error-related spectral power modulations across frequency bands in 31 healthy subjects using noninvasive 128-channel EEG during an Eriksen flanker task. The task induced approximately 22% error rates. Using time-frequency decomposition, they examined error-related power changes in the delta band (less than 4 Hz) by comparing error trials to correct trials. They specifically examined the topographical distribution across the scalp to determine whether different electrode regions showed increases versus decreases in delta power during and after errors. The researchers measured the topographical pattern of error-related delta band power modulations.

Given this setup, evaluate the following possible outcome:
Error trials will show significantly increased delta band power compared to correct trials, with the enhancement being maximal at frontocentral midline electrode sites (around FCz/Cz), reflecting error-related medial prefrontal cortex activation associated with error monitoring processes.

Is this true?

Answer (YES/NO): NO